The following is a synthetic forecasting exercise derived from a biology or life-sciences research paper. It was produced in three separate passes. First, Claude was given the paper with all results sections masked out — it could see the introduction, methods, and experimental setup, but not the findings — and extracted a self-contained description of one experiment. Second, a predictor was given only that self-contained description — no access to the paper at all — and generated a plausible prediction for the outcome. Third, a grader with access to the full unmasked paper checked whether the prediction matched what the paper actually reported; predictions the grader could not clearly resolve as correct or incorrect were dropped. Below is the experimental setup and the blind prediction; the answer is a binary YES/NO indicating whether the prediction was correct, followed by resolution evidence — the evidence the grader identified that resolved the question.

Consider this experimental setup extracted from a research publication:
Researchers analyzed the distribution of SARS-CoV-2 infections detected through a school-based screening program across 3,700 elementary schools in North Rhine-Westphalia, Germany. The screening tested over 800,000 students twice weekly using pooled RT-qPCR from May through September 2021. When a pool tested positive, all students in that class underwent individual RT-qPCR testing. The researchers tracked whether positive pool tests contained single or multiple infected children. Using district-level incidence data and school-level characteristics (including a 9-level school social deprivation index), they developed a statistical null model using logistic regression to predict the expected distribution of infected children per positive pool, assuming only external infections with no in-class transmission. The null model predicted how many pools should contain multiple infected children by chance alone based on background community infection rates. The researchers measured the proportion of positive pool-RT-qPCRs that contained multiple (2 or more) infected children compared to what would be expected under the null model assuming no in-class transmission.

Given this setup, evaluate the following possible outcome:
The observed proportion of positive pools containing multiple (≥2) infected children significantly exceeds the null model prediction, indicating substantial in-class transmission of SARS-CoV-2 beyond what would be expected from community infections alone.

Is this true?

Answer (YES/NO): NO